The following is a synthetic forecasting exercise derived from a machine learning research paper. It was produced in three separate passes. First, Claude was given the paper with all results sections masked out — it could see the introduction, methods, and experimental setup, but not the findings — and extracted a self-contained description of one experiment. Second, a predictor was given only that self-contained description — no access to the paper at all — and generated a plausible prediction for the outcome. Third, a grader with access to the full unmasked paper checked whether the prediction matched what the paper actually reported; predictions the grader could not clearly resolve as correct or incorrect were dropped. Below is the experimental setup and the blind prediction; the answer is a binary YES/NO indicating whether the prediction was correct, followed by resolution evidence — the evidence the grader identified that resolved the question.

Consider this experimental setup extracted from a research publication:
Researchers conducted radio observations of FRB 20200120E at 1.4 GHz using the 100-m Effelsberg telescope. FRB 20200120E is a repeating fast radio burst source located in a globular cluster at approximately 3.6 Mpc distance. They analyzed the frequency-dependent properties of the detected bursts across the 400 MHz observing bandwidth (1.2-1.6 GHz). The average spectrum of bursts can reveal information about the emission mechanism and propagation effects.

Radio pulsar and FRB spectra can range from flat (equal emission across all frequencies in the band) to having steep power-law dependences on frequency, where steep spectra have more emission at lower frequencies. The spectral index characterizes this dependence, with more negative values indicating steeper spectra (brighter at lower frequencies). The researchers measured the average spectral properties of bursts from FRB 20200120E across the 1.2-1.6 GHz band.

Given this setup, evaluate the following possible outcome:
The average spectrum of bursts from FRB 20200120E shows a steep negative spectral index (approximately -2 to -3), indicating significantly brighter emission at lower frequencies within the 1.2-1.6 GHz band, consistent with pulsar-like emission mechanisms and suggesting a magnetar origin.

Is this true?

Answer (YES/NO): NO